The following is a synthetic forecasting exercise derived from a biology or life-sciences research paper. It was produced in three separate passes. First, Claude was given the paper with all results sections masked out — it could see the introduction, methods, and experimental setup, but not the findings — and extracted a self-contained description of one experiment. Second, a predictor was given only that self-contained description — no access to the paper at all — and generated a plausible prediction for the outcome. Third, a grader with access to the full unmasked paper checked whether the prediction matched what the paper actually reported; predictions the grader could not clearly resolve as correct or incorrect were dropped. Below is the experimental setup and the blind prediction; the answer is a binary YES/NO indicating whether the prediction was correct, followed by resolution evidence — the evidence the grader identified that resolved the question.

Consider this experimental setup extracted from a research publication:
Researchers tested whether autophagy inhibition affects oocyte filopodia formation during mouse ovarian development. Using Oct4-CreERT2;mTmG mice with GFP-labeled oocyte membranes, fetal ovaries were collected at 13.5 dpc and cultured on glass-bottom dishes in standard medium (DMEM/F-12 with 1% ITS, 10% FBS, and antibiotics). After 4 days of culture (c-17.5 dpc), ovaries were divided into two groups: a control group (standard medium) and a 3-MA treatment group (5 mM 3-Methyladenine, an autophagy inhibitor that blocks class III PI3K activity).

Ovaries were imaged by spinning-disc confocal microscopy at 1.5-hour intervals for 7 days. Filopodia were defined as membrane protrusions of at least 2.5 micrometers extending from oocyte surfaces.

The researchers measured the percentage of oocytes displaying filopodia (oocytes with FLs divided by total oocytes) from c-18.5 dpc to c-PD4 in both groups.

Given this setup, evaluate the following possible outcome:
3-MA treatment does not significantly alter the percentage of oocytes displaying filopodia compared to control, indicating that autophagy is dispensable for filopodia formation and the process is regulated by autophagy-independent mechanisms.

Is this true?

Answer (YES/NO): NO